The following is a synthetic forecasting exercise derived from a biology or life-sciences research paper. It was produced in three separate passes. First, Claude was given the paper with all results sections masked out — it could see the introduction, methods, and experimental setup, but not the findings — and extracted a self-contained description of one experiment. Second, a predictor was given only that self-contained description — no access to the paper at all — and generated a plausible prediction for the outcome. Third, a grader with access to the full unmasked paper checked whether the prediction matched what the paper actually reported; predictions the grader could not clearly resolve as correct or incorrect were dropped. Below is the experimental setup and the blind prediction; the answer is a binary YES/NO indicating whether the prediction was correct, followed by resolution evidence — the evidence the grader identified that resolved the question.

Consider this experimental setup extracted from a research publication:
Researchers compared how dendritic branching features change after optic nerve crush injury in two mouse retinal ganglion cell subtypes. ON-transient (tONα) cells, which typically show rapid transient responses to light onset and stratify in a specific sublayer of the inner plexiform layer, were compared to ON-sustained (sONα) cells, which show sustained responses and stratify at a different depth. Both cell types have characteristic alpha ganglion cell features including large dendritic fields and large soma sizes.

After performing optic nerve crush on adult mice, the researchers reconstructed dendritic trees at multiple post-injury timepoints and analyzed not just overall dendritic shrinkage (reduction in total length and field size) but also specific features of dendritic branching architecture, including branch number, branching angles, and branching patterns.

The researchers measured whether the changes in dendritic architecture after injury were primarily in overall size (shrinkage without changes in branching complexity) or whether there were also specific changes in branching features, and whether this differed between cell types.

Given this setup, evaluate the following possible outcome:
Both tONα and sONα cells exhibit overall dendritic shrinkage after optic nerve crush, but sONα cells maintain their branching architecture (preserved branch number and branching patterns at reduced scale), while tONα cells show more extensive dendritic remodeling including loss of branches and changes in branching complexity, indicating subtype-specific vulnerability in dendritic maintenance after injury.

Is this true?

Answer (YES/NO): NO